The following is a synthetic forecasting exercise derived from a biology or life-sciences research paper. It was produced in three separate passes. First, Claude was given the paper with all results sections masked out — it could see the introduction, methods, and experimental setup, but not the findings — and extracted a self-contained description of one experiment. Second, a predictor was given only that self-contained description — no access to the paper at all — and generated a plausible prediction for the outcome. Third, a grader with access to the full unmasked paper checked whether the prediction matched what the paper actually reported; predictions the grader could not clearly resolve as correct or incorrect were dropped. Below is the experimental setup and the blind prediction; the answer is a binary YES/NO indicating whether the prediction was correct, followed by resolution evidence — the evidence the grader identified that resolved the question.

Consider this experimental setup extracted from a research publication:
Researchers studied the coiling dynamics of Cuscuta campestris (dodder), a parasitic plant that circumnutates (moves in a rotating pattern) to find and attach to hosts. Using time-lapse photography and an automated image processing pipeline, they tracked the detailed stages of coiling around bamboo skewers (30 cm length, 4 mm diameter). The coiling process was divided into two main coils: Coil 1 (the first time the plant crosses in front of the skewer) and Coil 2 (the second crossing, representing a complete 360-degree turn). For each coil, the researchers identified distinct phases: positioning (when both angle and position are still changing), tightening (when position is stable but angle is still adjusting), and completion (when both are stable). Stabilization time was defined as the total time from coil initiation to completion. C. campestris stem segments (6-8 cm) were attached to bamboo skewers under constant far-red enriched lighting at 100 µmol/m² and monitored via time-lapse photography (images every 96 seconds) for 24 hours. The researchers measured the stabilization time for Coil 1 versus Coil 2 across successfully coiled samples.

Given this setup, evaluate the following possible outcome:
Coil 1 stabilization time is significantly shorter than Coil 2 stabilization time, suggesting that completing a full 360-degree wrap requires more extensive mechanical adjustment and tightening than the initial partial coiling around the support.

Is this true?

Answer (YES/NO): NO